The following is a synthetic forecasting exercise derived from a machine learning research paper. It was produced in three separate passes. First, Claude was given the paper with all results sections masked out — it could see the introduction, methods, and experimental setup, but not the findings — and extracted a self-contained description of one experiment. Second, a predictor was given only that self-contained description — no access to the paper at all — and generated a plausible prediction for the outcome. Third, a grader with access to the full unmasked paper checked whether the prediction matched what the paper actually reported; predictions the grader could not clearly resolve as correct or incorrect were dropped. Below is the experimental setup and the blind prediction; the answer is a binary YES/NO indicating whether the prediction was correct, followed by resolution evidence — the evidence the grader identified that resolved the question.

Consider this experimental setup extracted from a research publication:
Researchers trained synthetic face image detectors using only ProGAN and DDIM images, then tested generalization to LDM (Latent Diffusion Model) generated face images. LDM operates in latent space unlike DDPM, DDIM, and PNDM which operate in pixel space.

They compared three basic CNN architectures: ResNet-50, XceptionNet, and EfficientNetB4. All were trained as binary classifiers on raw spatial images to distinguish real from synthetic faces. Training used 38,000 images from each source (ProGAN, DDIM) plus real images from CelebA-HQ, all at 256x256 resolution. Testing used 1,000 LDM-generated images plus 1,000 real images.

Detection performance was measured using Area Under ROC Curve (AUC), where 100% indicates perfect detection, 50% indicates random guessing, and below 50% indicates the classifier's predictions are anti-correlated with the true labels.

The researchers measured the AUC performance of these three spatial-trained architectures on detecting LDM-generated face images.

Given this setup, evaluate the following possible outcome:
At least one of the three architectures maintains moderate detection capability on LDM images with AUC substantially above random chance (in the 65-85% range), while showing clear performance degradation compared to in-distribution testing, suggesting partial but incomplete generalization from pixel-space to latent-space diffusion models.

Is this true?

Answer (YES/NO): NO